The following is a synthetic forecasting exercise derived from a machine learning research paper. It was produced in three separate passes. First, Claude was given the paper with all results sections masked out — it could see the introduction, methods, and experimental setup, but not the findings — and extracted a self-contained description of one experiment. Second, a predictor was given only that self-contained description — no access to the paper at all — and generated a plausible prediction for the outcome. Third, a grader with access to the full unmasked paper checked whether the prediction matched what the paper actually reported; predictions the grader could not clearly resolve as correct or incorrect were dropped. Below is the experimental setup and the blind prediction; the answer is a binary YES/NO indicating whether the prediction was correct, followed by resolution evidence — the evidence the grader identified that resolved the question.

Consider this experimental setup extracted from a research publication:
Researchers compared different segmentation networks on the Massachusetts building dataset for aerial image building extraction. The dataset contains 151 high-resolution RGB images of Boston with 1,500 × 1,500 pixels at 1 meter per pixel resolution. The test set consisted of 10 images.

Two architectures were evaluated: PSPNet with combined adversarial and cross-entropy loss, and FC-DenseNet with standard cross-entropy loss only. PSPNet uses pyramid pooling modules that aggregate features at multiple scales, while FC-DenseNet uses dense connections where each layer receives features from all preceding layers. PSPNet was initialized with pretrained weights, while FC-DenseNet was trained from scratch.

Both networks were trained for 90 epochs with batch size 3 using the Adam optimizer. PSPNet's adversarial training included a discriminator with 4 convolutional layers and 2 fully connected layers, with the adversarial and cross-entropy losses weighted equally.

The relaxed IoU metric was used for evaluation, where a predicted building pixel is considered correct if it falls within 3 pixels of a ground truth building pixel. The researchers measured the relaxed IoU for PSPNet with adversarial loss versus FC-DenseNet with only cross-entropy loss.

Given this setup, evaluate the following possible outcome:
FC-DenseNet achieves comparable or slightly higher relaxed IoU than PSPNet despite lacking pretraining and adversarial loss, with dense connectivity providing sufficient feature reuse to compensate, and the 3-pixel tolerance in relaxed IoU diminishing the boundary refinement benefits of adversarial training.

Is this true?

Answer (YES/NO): NO